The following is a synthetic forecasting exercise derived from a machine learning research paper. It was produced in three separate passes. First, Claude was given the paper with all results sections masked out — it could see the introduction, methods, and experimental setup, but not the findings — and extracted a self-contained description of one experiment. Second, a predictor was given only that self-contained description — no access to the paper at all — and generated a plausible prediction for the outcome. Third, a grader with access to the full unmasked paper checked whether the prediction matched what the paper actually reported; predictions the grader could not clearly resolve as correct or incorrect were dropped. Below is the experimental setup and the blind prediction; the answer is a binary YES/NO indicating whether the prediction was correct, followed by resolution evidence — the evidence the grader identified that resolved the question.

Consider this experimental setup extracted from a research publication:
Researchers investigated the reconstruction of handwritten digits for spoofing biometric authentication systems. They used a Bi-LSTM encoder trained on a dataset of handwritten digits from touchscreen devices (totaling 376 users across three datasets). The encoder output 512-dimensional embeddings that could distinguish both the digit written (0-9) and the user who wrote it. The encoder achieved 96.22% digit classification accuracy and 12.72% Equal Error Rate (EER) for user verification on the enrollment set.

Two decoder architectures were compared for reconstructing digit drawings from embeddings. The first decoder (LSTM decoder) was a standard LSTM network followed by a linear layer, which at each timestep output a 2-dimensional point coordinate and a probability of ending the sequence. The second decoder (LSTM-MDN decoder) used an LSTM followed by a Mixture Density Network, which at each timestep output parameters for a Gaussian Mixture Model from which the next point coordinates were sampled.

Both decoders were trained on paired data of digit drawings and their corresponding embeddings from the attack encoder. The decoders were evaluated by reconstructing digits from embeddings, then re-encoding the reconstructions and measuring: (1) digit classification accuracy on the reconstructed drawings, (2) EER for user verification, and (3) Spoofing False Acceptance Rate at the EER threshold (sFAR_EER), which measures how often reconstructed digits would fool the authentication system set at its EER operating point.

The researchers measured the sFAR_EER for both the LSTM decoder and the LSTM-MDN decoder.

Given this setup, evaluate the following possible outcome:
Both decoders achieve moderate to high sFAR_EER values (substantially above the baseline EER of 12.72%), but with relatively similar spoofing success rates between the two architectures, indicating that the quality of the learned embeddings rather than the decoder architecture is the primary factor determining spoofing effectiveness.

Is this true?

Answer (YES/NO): NO